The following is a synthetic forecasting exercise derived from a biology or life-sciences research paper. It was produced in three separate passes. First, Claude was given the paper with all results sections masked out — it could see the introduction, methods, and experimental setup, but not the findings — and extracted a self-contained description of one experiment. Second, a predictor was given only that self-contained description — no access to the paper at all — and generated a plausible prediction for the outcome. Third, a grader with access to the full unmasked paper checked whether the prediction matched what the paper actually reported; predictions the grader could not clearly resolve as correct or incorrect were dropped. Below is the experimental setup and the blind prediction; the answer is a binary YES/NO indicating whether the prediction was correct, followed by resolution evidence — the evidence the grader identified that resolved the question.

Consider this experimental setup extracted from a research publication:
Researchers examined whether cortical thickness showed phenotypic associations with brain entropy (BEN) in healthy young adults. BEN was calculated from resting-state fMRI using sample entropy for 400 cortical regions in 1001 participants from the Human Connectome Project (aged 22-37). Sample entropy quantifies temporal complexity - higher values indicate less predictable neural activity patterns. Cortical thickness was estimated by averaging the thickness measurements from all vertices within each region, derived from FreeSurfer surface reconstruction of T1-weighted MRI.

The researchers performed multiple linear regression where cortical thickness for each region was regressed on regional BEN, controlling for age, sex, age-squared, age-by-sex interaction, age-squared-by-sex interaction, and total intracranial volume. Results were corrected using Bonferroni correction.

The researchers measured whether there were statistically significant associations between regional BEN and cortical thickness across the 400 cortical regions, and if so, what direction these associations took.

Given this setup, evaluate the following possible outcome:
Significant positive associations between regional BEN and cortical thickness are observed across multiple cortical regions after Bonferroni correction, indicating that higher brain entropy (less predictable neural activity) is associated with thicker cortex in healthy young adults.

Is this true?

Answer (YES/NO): YES